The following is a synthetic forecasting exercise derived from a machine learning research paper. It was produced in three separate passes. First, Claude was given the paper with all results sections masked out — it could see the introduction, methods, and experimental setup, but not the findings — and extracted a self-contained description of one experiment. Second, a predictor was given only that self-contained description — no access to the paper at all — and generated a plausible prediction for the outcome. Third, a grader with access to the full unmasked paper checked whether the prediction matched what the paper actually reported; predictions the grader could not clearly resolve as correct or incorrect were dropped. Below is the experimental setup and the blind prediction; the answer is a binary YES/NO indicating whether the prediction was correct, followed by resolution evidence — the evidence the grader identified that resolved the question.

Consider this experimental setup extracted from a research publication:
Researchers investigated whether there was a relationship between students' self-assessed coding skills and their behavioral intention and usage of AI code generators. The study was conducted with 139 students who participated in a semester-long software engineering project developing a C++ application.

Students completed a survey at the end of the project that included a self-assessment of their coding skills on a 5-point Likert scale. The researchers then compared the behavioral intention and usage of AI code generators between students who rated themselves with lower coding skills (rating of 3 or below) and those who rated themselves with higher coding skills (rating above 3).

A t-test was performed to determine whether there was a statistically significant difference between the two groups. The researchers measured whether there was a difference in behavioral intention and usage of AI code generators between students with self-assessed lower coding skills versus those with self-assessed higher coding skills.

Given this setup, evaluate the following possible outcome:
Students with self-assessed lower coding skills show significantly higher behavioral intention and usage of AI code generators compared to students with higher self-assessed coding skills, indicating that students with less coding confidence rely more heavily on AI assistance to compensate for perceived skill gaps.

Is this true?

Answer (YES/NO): NO